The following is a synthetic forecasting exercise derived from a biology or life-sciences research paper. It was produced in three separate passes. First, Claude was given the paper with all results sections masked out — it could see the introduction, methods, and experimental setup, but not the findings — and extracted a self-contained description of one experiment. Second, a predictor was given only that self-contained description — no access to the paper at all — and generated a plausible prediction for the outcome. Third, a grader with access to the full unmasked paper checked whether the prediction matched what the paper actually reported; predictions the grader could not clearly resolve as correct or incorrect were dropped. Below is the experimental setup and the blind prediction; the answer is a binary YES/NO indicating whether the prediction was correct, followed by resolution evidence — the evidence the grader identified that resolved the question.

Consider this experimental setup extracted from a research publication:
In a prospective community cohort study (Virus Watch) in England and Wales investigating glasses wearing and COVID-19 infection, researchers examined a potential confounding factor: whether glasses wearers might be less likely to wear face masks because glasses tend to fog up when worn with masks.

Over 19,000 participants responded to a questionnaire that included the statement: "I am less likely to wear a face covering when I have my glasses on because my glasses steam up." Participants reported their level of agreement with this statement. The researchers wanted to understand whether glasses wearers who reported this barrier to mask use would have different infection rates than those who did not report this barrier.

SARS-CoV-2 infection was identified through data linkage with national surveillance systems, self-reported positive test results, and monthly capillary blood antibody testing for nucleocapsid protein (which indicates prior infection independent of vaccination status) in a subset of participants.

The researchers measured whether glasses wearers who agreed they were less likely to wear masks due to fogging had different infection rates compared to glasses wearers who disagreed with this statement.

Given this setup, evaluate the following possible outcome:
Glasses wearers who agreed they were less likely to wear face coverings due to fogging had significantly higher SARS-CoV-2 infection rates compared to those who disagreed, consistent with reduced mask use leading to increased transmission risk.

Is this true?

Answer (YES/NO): YES